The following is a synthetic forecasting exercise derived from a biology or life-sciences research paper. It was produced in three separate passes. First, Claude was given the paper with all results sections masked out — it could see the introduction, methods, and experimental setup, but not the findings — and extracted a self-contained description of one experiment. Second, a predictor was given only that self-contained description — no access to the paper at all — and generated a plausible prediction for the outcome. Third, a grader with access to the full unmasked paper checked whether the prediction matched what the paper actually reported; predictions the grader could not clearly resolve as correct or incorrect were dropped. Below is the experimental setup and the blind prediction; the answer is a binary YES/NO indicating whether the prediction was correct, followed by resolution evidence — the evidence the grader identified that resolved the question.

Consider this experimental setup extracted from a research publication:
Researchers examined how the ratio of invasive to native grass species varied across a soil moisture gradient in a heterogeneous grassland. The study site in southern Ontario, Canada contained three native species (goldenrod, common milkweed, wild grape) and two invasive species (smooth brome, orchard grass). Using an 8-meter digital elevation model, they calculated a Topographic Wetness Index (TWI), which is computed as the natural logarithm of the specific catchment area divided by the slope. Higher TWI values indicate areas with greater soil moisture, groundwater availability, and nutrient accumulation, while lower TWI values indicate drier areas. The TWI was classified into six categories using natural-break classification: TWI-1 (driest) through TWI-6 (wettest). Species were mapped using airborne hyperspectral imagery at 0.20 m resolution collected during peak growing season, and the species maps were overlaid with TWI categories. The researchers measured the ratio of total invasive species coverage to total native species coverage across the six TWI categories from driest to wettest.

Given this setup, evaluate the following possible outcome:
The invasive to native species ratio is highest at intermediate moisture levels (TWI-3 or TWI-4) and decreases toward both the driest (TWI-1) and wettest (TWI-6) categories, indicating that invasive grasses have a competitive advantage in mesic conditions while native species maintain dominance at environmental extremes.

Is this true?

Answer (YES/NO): NO